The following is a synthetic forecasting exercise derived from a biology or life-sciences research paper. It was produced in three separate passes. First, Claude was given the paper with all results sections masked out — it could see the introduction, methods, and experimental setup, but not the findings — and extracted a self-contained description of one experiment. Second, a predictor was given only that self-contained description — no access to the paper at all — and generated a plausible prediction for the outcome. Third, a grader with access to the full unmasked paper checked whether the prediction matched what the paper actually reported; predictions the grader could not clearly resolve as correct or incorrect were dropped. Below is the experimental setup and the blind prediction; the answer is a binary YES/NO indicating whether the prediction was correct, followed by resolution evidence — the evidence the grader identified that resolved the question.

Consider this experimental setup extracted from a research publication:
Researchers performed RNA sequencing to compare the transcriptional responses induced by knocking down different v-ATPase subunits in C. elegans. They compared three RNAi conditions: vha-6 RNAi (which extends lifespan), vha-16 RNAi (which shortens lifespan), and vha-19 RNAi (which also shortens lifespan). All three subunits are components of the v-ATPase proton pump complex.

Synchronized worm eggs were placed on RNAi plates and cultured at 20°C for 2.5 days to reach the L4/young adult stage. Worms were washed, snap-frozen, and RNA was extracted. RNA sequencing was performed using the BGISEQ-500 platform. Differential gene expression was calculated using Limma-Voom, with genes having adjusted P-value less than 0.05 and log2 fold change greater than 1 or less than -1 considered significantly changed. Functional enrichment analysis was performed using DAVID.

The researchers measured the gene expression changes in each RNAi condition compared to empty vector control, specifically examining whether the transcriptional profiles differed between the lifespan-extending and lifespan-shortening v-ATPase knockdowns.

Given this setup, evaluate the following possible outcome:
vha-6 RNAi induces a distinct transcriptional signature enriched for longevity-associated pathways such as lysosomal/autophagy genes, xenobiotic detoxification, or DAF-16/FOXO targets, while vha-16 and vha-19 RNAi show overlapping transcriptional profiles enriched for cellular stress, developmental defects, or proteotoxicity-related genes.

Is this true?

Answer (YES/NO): NO